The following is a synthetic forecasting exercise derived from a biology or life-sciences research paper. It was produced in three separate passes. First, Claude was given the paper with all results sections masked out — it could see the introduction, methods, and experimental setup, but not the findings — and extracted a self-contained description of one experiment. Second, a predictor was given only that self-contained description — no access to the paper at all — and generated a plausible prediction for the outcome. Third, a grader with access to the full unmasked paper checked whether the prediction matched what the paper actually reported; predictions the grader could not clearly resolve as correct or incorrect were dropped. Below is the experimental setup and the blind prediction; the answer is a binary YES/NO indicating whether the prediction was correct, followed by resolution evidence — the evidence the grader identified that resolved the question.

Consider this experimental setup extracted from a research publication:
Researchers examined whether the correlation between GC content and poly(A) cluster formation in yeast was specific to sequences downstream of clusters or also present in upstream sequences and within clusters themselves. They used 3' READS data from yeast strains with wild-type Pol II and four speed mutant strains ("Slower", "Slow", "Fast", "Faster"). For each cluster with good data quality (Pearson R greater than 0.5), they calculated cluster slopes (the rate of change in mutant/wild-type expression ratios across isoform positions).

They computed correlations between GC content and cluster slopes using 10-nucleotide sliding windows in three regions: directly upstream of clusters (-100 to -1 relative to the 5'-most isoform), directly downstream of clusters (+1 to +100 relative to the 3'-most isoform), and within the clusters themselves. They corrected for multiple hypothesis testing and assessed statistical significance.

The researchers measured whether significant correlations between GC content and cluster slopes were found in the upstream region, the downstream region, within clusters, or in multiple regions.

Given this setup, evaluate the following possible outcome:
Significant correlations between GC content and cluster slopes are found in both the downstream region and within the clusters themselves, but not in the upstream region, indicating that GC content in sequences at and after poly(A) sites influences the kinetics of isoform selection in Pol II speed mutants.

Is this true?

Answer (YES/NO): NO